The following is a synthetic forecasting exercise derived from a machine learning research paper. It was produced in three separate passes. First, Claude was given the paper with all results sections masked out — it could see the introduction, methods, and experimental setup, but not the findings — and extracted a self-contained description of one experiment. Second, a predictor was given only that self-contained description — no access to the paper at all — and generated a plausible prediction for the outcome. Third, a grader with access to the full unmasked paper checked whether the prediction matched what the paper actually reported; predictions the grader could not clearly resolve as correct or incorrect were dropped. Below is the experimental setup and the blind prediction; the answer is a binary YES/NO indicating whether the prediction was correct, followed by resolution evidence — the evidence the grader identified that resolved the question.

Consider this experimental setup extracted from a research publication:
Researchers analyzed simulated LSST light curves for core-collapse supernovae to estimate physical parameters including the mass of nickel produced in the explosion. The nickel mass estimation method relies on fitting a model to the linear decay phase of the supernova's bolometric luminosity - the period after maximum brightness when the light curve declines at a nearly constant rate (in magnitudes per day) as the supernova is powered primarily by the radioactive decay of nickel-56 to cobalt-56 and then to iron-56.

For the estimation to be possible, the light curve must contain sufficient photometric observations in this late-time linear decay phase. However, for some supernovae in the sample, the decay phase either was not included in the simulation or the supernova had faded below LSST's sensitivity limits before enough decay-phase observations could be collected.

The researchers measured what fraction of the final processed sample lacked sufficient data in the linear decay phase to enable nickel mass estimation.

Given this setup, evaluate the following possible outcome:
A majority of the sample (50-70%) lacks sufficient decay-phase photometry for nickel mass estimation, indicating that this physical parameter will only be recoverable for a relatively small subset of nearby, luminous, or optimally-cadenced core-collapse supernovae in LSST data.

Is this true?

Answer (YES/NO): NO